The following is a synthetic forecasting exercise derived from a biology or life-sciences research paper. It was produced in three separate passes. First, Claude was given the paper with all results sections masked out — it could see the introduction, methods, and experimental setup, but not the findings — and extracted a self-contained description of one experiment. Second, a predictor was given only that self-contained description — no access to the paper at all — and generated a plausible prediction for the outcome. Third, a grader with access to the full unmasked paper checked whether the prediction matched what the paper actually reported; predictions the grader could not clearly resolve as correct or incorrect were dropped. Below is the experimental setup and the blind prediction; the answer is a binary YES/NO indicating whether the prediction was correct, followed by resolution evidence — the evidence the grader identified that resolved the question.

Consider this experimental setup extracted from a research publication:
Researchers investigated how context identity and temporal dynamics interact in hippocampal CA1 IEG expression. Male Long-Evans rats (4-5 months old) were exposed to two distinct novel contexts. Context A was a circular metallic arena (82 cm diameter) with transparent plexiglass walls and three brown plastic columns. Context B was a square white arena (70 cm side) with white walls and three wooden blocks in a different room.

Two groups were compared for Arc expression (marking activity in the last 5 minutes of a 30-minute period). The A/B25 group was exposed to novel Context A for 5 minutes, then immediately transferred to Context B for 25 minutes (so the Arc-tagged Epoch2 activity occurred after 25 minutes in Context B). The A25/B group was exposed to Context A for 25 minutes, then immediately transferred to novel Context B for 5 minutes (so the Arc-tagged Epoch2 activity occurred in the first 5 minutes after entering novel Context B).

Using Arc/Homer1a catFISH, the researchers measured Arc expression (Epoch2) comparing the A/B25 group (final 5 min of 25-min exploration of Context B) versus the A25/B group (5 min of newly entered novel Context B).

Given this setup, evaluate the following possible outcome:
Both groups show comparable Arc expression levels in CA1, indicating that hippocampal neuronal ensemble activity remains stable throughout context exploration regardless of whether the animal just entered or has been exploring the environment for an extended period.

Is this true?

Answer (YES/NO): NO